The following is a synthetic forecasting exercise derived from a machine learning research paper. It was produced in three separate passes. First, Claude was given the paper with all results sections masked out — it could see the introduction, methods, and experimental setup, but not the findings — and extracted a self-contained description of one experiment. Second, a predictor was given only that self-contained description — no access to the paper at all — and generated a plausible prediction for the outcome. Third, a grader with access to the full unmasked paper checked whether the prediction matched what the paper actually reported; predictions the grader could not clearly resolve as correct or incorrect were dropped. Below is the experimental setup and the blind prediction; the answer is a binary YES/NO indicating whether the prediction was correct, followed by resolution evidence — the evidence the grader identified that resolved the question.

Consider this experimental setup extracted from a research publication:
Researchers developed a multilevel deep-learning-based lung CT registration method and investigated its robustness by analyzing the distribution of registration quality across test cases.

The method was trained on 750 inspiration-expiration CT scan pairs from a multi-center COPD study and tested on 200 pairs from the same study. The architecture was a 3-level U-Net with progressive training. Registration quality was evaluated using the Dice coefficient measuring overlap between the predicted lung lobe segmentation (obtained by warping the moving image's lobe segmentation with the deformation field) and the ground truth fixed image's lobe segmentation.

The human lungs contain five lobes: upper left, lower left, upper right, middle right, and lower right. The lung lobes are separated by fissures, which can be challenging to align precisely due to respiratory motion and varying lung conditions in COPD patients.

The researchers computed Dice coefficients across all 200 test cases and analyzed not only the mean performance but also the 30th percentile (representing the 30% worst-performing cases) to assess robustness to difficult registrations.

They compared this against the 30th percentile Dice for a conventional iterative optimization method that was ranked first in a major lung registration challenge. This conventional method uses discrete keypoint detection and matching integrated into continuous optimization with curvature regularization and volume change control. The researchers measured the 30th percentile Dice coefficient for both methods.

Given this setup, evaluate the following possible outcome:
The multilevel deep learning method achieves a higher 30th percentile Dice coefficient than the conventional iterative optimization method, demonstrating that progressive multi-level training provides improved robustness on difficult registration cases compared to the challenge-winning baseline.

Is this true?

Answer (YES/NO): YES